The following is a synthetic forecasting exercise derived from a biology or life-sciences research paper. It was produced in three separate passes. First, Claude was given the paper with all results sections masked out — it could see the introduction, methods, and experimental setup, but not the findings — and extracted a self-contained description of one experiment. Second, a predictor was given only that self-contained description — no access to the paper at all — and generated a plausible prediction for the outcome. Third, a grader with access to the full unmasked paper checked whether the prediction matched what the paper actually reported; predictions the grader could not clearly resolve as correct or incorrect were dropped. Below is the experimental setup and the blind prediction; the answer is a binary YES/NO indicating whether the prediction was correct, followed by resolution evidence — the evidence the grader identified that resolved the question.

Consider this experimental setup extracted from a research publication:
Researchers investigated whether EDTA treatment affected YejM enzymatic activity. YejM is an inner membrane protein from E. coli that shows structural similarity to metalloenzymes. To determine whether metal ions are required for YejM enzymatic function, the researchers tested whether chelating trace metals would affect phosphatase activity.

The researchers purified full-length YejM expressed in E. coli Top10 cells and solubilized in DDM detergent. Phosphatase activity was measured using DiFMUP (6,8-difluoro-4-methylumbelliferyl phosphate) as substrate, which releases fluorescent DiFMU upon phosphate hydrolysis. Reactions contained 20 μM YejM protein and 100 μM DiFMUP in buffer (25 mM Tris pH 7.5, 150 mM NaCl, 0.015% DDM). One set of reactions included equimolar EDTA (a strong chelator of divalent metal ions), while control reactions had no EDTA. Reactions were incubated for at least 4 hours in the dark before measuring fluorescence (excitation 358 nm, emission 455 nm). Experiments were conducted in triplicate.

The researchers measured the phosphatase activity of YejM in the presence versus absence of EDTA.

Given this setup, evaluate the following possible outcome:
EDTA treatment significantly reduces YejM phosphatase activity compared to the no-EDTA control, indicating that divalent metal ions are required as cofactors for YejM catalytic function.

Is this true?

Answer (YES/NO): NO